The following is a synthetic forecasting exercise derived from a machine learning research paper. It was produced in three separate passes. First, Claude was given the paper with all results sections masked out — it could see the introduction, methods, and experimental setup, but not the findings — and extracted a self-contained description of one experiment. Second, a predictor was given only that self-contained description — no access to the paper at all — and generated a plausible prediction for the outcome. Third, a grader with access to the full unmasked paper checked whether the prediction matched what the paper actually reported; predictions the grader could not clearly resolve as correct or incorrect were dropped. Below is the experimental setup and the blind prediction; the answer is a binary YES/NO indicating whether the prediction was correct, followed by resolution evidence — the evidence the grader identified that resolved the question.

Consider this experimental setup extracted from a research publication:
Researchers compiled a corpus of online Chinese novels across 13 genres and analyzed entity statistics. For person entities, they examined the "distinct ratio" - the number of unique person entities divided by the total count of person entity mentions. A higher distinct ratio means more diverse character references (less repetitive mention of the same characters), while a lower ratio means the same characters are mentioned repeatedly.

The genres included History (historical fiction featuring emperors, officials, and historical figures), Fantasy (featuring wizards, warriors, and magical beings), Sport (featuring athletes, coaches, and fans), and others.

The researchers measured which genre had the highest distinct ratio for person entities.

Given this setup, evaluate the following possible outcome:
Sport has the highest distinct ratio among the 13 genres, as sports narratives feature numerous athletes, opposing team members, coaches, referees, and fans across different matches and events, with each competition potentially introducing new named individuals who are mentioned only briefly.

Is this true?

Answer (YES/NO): NO